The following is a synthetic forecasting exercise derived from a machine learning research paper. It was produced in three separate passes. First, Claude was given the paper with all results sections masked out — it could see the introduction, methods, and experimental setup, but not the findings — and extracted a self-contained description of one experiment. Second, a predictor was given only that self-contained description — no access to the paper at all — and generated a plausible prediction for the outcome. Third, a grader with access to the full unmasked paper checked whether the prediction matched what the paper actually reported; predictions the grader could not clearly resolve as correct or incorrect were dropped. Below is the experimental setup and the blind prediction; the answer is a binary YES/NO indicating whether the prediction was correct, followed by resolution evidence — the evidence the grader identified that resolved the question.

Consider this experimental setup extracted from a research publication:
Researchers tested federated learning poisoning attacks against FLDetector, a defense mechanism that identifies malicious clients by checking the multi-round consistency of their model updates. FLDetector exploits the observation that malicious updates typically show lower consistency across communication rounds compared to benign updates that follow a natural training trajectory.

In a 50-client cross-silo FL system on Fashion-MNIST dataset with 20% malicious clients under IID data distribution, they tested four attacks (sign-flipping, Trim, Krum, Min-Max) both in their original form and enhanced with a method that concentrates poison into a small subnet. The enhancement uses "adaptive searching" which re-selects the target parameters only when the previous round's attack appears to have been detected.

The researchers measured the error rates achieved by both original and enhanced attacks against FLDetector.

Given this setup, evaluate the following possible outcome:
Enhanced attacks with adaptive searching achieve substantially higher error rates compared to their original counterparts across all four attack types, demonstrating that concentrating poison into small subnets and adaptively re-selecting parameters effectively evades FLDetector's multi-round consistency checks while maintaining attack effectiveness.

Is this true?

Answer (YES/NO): NO